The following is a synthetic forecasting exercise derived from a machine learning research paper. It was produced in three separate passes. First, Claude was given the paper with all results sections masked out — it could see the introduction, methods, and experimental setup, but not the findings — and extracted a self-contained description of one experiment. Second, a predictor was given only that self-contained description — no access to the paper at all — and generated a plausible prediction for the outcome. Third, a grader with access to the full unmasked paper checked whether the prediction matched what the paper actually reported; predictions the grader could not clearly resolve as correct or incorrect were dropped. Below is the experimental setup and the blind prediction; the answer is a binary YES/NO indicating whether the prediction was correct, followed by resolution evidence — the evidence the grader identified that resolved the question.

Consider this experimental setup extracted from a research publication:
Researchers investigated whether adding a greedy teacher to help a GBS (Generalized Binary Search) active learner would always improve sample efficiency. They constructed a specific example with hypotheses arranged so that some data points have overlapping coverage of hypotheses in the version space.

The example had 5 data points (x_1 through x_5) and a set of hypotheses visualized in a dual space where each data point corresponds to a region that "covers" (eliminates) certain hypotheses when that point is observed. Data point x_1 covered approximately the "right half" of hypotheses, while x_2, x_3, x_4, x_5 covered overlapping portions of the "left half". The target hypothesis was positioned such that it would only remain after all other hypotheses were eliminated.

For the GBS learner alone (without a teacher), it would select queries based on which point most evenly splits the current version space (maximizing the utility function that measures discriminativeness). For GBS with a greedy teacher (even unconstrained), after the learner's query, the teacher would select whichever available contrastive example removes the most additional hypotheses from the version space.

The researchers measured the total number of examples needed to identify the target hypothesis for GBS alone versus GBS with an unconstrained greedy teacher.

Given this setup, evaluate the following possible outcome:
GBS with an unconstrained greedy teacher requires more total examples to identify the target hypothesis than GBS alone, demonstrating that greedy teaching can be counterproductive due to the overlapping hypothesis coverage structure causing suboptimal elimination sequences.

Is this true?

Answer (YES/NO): YES